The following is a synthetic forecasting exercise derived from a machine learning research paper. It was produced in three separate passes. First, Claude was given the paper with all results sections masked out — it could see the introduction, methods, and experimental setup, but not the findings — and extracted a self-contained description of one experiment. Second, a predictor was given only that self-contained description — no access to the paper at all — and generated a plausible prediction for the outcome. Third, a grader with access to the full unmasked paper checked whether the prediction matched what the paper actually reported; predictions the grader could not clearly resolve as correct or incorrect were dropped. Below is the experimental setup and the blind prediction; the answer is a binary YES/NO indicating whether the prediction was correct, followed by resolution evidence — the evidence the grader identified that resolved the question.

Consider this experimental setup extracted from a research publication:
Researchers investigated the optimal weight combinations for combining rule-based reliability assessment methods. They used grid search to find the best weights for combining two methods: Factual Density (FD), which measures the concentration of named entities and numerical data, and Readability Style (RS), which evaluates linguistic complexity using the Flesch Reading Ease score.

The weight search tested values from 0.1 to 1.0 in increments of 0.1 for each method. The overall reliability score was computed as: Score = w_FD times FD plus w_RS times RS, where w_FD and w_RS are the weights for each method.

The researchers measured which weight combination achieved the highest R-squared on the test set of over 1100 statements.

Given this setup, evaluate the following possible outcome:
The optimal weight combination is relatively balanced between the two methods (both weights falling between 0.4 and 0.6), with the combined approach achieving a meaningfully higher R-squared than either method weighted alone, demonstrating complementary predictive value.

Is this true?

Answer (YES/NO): NO